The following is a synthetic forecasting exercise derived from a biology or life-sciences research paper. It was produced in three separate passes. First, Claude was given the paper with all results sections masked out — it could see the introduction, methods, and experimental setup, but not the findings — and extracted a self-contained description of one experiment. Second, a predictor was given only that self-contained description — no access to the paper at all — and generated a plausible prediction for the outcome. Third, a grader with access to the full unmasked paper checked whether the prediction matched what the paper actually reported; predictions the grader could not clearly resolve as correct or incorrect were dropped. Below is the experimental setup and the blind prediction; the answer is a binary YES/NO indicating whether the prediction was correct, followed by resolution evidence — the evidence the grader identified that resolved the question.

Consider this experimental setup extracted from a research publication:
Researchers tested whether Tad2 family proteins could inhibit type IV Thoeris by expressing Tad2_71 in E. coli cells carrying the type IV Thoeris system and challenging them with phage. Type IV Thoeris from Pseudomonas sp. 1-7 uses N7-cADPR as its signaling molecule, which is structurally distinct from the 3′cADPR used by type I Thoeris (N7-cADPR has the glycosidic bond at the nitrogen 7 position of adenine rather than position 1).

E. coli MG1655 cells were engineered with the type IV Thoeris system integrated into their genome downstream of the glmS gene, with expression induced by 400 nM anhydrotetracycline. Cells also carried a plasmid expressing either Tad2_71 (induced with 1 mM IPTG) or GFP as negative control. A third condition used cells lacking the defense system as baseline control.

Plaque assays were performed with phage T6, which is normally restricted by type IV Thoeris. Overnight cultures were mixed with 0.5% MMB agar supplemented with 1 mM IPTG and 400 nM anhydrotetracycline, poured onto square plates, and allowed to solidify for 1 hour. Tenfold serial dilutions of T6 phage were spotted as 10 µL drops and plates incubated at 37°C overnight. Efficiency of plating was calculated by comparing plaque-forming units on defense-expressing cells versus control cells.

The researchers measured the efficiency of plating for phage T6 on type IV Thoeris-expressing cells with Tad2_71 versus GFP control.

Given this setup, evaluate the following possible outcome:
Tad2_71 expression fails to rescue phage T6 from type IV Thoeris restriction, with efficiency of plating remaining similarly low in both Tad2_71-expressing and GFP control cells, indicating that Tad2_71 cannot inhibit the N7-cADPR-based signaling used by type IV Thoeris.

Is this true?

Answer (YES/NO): NO